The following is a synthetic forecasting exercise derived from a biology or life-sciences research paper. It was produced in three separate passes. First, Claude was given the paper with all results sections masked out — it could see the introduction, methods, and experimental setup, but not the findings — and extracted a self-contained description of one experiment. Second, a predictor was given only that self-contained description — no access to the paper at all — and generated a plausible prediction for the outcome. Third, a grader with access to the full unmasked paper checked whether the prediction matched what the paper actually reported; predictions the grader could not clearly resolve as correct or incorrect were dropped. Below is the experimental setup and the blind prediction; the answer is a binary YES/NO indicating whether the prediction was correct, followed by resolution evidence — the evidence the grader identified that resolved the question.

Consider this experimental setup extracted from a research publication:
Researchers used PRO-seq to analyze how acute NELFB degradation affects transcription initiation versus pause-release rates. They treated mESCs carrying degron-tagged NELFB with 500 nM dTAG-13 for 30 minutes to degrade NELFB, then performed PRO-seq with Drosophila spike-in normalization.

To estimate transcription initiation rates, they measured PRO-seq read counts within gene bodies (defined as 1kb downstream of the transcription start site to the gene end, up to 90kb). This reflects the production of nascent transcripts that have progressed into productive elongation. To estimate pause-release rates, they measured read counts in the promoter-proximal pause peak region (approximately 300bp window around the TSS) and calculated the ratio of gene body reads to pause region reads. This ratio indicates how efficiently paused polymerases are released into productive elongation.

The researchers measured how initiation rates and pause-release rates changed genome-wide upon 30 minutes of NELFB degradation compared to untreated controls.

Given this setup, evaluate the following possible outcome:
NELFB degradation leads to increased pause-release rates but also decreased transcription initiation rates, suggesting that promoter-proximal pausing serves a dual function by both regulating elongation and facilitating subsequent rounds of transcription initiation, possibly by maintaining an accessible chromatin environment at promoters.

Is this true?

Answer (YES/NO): NO